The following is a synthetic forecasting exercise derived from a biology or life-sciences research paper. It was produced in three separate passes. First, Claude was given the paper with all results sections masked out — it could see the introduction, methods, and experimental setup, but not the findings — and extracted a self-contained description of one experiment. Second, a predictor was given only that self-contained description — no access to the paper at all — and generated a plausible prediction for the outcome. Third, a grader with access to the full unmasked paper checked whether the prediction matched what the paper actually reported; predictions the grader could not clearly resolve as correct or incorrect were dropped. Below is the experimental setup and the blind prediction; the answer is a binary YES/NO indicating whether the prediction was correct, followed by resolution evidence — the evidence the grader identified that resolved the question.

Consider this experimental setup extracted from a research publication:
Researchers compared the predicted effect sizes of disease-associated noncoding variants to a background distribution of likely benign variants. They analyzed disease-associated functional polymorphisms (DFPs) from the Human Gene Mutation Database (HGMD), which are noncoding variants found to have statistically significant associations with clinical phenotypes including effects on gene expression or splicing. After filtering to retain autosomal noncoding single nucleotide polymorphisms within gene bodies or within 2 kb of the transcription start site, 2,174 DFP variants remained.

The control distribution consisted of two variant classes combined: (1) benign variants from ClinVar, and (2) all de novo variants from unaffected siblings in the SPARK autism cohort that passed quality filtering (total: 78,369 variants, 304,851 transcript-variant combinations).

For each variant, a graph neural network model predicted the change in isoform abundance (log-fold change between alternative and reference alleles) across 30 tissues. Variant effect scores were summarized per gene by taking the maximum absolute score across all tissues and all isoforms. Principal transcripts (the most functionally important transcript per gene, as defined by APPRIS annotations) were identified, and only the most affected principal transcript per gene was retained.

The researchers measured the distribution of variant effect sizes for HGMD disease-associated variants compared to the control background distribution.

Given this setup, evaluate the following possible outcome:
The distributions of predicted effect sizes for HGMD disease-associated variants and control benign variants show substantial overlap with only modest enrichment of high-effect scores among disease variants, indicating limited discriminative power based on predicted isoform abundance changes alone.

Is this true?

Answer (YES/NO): NO